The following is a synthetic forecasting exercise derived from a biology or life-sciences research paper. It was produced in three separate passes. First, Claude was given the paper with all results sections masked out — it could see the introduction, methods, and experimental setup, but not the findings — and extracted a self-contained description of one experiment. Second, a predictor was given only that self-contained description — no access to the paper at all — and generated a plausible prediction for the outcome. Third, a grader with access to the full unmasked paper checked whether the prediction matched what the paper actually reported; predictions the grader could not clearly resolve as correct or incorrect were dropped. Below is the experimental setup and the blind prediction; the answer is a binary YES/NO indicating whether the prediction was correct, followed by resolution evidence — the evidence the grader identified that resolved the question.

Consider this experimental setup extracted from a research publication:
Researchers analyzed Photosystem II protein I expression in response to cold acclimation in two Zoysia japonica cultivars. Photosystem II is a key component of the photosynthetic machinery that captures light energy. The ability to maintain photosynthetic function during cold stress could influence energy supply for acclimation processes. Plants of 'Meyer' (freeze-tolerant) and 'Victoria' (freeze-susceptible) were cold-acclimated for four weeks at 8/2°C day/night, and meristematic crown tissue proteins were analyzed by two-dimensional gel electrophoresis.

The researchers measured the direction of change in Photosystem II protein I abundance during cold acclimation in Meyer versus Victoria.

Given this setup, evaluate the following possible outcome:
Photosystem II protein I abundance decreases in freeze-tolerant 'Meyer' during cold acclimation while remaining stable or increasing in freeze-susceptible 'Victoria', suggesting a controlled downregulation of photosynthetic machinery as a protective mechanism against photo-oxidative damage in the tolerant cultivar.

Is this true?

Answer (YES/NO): NO